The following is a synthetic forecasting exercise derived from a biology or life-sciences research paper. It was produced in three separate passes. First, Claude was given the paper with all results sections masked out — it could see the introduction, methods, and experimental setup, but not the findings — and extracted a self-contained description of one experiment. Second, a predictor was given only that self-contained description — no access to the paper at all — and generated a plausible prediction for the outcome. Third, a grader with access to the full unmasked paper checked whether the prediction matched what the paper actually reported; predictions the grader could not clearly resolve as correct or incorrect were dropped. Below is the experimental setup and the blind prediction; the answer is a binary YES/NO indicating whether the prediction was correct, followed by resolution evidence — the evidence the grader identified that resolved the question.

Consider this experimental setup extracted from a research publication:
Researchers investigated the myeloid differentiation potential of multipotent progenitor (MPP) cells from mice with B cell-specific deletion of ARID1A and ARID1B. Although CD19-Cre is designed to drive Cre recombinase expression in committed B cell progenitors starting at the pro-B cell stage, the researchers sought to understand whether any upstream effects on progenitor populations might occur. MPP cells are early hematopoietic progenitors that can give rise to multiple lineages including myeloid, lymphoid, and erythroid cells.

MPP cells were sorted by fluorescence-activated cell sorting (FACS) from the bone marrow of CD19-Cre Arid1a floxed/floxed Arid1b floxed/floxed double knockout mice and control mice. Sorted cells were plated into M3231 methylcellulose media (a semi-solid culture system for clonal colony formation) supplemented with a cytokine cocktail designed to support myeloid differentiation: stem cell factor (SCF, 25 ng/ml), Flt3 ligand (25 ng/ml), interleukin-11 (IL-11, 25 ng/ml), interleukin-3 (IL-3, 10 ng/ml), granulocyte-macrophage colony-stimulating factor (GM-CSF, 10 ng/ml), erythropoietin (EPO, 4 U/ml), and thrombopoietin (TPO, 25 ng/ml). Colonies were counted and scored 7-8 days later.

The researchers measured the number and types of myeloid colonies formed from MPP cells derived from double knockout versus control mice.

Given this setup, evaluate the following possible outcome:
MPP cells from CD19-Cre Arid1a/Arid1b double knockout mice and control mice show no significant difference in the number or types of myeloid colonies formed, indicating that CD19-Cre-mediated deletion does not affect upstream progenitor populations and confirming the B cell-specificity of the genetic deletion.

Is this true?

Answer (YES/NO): NO